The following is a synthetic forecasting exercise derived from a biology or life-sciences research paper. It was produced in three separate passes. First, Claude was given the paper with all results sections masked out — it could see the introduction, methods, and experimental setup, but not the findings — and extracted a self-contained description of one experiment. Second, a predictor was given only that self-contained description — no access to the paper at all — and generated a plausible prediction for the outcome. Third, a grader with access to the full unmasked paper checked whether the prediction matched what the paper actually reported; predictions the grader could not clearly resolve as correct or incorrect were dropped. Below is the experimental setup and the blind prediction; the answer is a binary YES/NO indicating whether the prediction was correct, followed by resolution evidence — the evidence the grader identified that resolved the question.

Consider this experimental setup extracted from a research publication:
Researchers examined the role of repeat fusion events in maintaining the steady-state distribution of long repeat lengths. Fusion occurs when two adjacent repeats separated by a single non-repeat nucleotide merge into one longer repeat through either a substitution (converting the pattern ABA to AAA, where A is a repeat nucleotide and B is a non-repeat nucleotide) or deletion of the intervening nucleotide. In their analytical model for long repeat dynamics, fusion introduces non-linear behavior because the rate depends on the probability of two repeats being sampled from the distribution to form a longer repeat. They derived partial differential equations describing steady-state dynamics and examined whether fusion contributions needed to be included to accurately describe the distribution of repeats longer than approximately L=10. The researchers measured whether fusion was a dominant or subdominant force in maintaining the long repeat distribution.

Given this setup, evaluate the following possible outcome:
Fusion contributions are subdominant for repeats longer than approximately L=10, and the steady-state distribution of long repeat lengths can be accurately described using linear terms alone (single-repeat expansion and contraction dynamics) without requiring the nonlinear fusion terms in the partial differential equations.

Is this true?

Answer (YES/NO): YES